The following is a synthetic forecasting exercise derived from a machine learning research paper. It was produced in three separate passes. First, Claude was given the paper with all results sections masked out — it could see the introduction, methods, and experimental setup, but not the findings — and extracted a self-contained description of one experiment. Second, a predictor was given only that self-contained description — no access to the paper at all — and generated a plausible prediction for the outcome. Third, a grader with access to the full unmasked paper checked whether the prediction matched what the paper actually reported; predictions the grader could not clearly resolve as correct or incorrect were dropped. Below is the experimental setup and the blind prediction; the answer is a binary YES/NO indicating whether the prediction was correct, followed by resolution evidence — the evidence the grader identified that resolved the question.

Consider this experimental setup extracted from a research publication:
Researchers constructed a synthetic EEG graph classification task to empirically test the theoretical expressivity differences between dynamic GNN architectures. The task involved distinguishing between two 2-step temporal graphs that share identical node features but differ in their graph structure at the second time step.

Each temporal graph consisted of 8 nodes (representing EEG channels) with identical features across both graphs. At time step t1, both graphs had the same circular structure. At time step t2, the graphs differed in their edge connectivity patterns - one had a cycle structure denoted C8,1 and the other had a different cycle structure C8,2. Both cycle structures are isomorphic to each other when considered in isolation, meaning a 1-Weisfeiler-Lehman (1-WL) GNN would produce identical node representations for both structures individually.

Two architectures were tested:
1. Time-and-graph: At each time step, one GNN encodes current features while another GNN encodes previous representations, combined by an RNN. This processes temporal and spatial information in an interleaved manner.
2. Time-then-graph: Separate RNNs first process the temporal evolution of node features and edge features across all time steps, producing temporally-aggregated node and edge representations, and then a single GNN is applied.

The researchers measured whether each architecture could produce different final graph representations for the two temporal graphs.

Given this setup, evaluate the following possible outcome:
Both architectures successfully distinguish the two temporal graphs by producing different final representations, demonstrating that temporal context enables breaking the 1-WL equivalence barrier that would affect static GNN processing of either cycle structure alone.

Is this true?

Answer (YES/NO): NO